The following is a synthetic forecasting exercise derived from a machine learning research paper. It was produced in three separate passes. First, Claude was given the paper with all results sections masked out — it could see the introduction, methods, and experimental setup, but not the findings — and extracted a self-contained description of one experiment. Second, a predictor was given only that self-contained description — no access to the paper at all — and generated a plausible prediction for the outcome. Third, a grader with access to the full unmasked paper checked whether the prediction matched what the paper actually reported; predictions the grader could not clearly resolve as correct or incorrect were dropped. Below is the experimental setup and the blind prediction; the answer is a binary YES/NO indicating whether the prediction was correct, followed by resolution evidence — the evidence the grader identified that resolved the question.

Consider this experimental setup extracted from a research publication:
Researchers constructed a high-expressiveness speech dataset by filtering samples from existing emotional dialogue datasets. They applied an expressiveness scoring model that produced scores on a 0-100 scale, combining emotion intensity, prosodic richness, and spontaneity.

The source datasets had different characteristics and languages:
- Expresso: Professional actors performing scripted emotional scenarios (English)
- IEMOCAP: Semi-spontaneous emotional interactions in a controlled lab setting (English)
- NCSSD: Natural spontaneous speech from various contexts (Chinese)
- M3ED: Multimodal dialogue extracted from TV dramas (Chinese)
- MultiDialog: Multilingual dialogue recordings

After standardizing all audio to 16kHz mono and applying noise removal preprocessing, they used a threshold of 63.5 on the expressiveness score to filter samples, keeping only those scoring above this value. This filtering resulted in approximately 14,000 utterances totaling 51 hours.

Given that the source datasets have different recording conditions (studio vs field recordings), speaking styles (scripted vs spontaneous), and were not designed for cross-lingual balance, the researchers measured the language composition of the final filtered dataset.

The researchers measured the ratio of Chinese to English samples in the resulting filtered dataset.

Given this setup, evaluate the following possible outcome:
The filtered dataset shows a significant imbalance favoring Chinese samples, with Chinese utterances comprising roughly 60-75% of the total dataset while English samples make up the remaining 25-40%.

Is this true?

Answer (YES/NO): NO